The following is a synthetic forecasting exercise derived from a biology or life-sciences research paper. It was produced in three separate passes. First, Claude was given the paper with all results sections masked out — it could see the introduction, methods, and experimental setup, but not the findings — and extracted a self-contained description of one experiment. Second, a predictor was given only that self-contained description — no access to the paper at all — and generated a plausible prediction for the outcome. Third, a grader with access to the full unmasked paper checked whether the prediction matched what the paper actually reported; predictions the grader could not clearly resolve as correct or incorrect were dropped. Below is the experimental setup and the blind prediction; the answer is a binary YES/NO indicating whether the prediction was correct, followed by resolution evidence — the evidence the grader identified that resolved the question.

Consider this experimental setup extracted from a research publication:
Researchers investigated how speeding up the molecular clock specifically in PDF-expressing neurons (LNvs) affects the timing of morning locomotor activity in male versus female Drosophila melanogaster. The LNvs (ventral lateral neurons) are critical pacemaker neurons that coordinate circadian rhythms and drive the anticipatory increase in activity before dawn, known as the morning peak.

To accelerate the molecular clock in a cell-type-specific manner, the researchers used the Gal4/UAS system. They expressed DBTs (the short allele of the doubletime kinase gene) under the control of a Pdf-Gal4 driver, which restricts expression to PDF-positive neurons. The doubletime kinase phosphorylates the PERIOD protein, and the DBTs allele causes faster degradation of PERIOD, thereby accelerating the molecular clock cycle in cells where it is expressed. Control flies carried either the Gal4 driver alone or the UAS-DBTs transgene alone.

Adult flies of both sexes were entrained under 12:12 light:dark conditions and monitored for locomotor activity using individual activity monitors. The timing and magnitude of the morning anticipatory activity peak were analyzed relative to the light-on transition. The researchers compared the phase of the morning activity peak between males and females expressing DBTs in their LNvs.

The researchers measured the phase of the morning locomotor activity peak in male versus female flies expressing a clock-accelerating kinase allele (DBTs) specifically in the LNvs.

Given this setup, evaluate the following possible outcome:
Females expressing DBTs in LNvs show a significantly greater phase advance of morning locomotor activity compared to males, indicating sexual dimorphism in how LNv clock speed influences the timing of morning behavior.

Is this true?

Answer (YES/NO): NO